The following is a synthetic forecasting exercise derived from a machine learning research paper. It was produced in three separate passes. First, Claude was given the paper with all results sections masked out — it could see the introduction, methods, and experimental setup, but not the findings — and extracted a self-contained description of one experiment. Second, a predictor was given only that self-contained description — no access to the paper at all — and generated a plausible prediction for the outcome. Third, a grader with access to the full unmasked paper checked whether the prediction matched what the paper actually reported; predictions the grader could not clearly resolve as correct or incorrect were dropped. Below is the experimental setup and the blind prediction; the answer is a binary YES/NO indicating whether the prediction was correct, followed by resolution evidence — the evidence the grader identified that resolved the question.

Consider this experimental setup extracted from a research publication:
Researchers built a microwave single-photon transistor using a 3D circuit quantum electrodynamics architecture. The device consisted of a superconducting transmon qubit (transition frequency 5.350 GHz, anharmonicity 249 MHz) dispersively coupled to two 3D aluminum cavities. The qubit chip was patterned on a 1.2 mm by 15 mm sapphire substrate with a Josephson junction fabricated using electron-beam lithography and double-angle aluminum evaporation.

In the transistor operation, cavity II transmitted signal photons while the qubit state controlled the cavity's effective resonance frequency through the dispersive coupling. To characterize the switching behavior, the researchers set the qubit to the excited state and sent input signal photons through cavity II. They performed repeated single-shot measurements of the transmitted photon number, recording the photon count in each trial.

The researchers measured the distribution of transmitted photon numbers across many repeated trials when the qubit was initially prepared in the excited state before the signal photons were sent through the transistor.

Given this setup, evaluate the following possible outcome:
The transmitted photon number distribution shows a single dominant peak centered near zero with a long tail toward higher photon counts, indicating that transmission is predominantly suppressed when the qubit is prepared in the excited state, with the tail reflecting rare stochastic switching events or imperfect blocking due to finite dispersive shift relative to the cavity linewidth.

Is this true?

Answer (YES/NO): NO